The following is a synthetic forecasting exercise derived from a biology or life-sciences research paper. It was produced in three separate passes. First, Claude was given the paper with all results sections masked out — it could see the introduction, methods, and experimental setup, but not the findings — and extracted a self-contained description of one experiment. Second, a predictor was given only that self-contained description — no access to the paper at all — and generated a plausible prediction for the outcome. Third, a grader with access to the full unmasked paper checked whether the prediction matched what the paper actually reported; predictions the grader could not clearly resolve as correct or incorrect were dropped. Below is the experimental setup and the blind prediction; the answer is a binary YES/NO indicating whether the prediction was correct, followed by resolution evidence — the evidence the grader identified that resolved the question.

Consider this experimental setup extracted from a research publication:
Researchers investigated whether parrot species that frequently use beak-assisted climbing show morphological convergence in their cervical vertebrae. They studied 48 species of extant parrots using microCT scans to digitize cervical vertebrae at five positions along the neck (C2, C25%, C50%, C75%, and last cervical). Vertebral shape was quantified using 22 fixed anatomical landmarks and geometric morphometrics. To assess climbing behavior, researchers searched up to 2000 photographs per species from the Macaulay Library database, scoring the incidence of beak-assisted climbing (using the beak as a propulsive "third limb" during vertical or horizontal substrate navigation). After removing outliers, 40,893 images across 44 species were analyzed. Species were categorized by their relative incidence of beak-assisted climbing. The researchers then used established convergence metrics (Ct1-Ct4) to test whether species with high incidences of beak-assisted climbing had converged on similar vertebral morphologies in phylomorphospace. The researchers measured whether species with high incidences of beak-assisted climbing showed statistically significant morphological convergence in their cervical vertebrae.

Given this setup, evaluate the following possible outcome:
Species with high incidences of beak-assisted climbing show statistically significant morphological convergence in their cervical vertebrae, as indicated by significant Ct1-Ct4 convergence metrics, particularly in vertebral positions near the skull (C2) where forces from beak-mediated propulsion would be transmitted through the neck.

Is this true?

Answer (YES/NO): NO